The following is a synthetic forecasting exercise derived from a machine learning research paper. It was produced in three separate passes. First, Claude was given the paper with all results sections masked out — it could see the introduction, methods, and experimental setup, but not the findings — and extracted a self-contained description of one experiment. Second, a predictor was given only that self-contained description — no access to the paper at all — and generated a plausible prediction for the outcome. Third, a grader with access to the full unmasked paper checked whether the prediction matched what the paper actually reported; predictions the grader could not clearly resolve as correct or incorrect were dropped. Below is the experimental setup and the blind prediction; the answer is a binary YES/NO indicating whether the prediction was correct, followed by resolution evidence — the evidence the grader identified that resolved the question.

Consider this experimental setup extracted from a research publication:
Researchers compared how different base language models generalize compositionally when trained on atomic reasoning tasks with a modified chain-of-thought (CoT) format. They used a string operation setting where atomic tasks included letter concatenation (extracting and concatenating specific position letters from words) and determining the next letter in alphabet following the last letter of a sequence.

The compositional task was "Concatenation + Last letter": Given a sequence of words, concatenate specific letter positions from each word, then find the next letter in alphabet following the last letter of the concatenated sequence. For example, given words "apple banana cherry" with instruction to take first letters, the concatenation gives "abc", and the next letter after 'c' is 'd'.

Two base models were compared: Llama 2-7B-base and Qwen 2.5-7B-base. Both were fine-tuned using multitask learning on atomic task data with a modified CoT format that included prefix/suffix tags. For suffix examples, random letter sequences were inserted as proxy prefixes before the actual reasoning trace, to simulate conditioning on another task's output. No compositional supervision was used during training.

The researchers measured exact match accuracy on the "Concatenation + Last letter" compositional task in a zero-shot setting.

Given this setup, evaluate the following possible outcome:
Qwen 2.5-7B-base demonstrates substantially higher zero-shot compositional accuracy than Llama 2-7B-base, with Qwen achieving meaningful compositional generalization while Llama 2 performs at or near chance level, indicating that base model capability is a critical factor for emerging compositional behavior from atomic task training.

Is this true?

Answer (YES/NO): YES